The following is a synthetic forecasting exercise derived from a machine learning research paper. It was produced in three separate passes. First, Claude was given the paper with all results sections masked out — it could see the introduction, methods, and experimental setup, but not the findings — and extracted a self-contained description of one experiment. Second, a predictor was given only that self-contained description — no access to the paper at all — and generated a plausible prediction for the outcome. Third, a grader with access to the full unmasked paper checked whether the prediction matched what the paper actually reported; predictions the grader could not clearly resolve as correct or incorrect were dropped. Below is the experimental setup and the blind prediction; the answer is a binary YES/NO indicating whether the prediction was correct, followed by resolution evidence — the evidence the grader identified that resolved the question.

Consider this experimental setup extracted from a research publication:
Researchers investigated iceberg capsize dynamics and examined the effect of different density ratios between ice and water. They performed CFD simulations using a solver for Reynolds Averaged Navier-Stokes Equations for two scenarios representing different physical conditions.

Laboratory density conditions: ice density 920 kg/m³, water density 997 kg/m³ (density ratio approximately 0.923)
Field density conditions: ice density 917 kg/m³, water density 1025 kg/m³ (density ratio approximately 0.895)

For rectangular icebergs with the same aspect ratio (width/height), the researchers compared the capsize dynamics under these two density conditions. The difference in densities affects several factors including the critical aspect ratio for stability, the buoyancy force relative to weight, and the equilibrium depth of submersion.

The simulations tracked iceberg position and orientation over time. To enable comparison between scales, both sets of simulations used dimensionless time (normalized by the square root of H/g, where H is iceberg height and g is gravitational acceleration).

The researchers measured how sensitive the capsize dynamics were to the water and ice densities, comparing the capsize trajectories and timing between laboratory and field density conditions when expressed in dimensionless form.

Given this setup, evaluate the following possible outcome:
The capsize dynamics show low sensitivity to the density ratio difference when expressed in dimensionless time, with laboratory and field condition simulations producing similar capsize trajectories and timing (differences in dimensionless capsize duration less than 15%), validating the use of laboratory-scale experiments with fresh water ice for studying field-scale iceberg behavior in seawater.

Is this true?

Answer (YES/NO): NO